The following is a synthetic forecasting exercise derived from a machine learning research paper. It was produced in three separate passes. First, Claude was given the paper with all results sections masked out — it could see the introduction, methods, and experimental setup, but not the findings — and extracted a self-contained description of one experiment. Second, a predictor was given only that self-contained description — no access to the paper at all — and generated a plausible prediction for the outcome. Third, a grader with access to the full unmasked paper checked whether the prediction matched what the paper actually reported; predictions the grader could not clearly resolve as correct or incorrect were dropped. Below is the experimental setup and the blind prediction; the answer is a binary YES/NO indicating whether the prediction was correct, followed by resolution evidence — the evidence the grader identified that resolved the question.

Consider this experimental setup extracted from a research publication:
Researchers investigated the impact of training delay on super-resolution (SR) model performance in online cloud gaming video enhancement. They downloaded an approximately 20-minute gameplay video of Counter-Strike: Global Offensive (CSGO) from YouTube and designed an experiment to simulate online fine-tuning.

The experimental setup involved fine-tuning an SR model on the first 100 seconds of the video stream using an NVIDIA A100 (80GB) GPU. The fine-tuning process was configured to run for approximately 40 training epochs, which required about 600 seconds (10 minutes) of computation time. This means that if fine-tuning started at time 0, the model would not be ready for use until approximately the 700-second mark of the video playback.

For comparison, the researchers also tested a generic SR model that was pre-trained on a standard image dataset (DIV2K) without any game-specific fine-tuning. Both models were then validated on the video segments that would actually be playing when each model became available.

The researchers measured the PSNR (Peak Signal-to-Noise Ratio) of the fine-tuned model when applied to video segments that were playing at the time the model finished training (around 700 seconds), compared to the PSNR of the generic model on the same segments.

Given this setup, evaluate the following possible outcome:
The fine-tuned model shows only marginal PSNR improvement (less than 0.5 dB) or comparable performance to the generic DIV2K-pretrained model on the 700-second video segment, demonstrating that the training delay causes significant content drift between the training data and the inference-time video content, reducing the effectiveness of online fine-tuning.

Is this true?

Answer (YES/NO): YES